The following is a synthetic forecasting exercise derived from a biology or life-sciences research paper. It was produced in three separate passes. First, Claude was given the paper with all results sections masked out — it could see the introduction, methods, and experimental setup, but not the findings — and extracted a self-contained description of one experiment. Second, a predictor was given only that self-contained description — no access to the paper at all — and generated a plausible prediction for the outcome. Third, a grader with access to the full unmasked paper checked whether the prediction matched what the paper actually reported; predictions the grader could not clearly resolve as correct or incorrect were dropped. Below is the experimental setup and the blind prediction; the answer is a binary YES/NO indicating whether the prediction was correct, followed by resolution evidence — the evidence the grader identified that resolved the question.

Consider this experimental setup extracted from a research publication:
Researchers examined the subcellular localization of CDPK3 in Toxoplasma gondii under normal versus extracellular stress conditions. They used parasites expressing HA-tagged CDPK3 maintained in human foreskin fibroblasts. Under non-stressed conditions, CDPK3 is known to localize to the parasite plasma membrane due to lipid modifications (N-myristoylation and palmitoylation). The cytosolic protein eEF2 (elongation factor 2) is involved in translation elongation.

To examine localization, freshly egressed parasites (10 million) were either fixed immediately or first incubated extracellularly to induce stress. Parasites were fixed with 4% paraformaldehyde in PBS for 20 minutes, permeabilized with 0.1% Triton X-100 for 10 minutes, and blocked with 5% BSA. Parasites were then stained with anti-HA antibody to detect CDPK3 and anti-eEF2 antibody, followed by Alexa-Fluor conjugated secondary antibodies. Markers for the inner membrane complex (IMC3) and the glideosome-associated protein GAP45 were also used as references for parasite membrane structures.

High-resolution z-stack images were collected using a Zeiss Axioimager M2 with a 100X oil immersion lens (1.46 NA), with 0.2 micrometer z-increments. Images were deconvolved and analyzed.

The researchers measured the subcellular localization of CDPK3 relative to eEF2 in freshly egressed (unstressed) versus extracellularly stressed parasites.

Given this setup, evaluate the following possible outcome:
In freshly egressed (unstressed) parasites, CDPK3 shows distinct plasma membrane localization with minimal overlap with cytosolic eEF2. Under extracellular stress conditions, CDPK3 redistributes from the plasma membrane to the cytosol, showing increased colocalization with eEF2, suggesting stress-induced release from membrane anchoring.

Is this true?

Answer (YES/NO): YES